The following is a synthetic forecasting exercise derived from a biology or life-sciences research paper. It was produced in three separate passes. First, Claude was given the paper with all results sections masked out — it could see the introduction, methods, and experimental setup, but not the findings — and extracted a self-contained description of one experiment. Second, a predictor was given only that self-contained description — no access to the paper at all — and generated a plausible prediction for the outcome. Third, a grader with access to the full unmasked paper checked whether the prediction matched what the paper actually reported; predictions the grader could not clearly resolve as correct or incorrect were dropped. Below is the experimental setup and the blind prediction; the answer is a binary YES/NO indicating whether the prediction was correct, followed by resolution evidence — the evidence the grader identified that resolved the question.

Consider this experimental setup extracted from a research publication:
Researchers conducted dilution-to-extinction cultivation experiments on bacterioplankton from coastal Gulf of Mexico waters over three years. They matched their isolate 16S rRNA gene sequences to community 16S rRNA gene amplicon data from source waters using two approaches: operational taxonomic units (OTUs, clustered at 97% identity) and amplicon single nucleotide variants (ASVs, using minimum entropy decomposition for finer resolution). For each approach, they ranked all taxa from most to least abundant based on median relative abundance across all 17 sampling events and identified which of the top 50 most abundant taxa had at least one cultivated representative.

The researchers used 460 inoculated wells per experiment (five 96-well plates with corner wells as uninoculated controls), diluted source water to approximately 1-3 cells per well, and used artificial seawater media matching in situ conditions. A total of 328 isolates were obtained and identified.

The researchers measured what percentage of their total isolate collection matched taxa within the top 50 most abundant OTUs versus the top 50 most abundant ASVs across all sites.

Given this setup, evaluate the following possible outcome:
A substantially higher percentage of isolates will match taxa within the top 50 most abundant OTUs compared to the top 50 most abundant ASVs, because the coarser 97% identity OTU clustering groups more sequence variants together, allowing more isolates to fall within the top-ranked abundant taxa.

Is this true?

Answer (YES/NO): YES